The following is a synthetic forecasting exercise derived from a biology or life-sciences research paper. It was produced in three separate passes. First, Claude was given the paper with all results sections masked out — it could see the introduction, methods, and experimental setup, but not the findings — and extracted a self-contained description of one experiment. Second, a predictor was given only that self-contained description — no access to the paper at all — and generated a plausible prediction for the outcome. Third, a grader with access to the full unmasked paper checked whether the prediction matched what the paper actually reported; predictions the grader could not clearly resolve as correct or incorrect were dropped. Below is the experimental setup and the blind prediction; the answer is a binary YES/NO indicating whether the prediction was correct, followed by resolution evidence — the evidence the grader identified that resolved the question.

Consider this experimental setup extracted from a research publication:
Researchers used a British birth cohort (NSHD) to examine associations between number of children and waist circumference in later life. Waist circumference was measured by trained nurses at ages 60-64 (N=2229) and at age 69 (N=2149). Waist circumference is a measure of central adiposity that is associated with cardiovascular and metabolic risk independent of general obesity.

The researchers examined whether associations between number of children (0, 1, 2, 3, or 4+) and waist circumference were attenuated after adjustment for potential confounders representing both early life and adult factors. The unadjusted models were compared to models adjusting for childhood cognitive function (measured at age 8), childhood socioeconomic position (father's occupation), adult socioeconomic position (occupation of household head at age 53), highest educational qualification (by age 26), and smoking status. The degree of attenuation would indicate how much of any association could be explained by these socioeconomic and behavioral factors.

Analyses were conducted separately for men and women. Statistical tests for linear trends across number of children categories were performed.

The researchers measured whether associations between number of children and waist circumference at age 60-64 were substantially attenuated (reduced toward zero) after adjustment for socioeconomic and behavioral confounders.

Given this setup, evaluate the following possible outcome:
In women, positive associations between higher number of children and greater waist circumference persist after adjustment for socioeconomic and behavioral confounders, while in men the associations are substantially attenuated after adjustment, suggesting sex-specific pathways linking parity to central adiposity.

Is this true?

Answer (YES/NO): NO